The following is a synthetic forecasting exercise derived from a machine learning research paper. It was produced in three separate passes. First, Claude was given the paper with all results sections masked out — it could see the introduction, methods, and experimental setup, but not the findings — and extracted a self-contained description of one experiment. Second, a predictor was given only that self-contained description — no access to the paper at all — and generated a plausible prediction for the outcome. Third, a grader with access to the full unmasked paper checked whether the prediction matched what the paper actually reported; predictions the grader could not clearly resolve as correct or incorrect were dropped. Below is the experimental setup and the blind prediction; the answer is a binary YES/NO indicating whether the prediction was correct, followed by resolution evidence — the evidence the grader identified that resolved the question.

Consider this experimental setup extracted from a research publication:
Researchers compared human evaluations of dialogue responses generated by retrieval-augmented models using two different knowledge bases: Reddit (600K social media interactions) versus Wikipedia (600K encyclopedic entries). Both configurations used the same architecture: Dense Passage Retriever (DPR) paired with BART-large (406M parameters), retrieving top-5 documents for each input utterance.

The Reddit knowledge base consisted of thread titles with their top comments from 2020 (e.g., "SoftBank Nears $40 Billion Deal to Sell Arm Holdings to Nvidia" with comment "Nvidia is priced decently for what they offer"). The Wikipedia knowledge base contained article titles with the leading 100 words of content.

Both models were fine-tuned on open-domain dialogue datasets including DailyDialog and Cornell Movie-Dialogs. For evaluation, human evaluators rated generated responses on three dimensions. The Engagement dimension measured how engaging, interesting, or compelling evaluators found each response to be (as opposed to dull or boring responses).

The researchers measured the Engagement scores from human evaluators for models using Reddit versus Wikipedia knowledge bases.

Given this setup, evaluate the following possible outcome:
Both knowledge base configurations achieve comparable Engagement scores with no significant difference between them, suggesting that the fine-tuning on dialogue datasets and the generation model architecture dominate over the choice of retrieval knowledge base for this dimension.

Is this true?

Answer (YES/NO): YES